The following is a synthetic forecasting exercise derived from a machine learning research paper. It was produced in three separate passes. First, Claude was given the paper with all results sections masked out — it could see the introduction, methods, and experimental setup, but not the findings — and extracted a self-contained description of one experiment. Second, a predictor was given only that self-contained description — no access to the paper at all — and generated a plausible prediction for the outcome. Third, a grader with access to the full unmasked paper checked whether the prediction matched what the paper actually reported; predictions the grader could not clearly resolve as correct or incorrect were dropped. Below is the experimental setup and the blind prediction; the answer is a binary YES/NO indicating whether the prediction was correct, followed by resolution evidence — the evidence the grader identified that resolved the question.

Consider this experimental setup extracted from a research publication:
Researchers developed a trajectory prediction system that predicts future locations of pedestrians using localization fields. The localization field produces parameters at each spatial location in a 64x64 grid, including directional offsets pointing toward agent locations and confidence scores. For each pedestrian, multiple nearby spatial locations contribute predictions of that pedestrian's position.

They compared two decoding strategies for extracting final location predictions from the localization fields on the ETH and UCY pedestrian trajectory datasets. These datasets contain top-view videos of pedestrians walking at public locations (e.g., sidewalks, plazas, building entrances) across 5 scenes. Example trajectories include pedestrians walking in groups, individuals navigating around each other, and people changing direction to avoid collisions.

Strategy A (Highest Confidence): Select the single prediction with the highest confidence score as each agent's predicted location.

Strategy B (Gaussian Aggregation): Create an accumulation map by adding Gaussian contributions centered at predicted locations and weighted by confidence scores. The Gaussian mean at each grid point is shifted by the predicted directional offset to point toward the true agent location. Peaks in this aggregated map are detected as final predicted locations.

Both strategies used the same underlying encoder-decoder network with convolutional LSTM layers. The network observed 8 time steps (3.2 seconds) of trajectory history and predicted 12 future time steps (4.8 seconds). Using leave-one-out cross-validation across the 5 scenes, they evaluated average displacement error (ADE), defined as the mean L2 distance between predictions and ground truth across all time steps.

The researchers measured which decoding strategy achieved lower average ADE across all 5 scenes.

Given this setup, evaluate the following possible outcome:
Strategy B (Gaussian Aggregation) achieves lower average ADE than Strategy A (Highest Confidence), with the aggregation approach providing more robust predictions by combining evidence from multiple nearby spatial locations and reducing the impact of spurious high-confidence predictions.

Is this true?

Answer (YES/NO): YES